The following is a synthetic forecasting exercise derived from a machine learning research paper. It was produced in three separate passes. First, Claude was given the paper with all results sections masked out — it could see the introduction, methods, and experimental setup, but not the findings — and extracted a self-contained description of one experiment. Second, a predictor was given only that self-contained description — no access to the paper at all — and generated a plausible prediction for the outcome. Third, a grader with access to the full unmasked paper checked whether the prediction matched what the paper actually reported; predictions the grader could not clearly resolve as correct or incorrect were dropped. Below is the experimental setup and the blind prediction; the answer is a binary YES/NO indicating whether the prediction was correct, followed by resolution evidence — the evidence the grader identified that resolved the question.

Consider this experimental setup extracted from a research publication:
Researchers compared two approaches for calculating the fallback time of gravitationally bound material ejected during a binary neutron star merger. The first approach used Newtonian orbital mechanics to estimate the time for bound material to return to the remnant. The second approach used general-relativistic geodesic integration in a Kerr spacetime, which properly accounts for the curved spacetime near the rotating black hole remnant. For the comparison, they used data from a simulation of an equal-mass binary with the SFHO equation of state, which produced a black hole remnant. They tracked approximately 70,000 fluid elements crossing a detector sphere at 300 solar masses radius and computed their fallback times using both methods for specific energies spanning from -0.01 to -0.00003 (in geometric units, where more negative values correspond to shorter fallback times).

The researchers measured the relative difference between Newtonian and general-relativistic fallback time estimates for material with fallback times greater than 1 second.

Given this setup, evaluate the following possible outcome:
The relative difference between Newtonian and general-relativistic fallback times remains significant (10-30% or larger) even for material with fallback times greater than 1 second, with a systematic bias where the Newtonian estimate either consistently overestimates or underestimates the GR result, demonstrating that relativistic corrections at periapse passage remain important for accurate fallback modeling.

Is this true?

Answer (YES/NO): NO